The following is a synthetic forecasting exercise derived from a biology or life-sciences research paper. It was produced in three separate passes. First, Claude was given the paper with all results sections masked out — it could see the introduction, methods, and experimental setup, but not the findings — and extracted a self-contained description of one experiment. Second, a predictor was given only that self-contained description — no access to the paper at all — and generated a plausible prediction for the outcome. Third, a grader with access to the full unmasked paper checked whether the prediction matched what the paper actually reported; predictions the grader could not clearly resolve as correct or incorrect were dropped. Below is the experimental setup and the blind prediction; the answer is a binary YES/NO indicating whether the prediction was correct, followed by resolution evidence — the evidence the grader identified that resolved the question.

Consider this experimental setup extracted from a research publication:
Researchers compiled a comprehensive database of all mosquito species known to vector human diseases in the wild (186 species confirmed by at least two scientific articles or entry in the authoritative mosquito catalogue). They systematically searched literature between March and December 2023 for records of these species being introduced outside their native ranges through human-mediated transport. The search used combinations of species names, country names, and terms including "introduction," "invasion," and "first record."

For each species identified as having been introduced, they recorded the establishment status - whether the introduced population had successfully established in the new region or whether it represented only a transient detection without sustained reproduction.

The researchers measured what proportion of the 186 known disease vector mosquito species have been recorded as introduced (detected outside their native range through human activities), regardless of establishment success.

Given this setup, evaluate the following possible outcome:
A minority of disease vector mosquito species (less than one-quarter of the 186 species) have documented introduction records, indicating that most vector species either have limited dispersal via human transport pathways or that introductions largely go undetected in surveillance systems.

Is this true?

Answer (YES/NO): YES